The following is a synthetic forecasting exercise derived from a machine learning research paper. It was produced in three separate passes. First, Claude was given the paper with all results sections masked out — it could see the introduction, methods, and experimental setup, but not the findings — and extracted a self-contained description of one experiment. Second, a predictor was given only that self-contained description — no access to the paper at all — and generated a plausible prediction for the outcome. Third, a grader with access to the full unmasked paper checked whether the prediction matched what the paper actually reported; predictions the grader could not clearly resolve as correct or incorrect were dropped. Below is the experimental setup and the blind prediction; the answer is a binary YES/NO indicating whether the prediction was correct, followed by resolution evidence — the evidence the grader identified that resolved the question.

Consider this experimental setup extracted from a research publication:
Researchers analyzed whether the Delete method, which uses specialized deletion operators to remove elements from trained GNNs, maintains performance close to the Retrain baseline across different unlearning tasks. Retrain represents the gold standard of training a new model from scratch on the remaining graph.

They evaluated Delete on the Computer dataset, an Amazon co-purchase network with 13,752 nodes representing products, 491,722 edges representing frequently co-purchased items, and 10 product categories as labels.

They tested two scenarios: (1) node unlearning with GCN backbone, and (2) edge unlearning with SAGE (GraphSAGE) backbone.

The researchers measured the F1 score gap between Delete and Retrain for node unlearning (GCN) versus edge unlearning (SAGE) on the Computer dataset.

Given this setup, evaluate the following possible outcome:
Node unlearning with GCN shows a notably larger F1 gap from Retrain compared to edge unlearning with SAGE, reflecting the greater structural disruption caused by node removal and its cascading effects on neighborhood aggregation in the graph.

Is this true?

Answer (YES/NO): NO